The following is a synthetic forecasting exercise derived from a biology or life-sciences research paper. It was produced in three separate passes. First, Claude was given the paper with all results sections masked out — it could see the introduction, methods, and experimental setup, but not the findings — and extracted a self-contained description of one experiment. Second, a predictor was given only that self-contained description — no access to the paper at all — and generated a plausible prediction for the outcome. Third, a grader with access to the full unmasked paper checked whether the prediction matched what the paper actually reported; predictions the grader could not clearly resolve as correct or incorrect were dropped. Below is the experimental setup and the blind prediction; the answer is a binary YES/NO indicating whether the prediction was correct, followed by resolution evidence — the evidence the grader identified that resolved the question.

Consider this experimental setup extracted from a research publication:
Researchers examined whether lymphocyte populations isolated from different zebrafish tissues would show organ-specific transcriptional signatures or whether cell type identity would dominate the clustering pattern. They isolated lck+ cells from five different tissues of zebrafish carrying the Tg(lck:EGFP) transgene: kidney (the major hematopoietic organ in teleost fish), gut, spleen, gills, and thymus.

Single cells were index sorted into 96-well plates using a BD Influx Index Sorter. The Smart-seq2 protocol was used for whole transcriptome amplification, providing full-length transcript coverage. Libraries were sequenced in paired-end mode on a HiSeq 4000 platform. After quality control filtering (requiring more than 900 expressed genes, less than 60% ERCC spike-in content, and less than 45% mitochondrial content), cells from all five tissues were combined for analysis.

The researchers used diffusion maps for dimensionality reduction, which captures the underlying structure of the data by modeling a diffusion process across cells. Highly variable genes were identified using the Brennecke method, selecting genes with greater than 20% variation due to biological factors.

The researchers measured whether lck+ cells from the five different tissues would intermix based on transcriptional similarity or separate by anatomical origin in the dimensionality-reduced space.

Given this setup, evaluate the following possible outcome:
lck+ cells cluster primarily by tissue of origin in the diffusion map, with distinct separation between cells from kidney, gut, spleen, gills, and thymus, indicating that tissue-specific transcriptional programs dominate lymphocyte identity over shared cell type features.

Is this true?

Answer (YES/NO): NO